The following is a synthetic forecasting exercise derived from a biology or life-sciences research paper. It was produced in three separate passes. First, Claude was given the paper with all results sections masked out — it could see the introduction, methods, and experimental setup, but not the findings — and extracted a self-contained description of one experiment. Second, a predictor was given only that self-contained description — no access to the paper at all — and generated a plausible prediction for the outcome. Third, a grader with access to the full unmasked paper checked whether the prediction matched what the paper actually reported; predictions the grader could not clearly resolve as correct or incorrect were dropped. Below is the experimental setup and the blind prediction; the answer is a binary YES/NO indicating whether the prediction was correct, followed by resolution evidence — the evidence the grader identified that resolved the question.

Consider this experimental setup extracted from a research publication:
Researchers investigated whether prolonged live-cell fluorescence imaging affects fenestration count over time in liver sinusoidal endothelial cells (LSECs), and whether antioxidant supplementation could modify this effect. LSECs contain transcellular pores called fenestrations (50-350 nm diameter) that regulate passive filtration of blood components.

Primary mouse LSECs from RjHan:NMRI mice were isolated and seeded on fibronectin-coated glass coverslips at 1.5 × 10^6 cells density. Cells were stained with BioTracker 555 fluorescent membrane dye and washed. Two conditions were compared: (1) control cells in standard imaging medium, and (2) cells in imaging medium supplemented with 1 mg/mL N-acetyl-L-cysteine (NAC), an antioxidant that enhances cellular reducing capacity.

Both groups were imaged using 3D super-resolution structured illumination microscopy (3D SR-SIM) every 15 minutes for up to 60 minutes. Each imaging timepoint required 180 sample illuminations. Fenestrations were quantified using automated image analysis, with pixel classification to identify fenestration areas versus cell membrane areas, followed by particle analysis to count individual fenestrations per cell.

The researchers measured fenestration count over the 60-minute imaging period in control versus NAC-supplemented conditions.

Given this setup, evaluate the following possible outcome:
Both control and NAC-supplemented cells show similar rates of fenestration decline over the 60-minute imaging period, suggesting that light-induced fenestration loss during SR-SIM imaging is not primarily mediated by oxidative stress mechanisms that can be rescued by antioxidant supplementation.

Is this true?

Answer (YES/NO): NO